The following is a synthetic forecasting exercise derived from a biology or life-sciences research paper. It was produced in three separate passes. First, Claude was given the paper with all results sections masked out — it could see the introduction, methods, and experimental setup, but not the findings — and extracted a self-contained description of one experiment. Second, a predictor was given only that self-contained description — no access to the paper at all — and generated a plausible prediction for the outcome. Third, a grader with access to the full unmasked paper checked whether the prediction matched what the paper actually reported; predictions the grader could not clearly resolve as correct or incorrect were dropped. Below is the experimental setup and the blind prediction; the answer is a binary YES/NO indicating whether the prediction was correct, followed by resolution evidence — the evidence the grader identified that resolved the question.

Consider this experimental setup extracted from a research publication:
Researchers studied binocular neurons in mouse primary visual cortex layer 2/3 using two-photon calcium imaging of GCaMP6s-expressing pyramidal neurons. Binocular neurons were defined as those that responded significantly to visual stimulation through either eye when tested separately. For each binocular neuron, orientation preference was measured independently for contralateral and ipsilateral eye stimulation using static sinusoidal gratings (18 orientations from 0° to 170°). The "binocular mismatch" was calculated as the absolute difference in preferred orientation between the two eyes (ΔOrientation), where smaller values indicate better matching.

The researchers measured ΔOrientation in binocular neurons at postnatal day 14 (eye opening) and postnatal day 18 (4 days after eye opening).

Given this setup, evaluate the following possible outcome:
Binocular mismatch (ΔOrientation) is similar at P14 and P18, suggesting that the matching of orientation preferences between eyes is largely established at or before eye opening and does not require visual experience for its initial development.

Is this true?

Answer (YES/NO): NO